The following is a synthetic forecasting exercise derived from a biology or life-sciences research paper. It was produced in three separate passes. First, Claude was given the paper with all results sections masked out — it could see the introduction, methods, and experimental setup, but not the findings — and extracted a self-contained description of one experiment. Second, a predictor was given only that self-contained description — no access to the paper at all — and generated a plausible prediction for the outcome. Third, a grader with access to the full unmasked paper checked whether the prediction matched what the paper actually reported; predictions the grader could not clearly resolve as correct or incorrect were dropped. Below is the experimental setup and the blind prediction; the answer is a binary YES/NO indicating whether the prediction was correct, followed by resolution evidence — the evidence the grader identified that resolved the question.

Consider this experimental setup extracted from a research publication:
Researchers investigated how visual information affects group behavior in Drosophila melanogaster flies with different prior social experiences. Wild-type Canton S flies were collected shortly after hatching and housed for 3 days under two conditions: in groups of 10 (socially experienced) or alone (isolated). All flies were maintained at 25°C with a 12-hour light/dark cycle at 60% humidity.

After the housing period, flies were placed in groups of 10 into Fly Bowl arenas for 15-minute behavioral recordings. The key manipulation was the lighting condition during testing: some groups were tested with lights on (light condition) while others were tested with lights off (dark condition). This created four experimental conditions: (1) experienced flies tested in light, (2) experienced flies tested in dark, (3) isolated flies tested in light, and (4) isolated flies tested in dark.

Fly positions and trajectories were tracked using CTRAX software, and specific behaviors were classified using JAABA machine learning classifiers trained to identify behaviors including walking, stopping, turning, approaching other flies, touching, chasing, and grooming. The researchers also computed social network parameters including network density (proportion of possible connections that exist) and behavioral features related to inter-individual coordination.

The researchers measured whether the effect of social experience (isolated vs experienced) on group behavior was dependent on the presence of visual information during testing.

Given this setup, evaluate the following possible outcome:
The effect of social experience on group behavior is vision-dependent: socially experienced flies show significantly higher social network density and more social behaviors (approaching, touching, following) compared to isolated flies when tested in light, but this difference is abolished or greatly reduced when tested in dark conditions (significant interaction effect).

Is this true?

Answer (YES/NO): NO